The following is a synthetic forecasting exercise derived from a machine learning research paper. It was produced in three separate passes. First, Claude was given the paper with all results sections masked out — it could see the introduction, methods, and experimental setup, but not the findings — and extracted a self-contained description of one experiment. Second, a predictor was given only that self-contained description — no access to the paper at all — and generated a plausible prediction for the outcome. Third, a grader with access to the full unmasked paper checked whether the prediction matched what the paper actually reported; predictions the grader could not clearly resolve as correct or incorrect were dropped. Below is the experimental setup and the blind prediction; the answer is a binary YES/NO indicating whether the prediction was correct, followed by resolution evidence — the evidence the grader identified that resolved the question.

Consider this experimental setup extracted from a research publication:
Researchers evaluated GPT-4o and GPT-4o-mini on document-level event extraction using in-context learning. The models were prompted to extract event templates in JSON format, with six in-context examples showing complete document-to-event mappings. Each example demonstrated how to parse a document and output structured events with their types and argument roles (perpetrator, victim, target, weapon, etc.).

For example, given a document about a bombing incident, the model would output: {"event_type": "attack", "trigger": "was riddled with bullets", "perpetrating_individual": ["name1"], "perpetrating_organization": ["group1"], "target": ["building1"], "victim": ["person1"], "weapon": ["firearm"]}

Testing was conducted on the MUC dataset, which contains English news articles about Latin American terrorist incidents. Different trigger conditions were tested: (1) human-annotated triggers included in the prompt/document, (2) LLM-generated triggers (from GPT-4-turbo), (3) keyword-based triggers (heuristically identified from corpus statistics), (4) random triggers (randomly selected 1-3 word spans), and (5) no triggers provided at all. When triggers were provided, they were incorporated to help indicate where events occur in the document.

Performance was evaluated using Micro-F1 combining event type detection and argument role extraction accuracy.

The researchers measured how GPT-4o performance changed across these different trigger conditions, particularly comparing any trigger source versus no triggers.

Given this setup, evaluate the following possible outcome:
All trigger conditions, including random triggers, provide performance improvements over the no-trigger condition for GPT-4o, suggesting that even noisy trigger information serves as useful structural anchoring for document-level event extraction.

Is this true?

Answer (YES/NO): YES